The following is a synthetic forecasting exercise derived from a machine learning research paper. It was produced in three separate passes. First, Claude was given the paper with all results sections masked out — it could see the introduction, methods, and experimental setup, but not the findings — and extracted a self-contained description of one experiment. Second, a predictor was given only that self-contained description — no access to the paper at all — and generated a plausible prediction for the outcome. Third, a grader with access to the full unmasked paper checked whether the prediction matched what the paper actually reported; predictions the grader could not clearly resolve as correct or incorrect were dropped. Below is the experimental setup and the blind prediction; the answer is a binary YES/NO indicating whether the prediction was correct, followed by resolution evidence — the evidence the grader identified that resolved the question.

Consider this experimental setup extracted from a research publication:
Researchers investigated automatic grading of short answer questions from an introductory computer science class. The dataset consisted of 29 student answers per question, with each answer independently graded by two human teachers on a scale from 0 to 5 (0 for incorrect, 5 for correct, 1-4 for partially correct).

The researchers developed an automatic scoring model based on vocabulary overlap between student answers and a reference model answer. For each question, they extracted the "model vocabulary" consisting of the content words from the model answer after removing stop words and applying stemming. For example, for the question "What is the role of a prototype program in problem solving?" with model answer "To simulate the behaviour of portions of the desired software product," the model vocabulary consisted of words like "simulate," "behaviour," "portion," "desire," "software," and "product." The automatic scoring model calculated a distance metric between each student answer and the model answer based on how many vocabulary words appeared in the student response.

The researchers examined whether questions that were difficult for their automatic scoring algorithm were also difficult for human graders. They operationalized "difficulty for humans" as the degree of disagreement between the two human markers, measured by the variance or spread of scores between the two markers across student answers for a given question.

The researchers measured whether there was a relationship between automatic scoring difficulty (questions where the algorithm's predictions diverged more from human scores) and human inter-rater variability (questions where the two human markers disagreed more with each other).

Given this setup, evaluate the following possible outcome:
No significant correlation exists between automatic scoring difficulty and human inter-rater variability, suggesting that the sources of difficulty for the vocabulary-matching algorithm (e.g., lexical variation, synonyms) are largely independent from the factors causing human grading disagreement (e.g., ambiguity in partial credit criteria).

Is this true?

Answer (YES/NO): NO